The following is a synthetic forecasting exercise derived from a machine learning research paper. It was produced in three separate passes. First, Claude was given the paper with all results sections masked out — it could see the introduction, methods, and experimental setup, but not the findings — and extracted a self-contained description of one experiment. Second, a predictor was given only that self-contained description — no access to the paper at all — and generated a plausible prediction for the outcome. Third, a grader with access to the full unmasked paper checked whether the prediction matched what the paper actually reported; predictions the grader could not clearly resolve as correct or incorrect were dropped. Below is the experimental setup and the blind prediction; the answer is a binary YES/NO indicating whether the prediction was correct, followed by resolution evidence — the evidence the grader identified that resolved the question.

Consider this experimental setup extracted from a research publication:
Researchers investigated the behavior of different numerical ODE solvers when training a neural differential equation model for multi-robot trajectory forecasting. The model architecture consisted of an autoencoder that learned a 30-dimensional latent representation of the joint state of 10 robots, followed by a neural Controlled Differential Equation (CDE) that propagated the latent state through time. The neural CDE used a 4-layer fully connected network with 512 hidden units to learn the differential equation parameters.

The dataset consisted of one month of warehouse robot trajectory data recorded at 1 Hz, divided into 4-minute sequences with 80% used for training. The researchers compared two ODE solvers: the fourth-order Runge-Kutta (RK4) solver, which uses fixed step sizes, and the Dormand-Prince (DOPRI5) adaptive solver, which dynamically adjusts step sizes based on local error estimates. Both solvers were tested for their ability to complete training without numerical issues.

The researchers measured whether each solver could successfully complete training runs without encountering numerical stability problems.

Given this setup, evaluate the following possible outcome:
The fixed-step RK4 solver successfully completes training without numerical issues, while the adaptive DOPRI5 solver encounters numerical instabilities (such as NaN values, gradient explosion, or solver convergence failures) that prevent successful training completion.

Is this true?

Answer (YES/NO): YES